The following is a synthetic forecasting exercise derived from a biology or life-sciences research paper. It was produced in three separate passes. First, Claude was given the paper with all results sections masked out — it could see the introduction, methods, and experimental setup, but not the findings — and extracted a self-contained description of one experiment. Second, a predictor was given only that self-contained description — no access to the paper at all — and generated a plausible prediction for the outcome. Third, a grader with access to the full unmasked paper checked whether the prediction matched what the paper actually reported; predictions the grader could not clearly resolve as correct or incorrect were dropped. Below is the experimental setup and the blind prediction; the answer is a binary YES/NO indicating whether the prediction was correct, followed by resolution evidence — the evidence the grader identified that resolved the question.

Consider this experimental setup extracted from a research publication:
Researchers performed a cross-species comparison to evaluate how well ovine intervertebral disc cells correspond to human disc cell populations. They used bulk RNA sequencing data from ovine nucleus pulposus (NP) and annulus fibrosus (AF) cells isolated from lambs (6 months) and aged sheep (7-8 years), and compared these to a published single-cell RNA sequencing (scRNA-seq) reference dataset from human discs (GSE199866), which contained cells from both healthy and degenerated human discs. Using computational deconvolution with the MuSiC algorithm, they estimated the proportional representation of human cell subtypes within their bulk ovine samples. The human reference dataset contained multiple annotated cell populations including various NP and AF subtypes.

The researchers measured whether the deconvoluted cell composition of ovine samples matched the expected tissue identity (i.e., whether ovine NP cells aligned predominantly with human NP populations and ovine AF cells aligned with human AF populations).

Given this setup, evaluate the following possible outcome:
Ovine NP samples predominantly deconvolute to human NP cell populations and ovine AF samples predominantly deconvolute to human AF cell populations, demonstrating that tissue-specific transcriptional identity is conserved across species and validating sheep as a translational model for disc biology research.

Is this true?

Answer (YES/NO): NO